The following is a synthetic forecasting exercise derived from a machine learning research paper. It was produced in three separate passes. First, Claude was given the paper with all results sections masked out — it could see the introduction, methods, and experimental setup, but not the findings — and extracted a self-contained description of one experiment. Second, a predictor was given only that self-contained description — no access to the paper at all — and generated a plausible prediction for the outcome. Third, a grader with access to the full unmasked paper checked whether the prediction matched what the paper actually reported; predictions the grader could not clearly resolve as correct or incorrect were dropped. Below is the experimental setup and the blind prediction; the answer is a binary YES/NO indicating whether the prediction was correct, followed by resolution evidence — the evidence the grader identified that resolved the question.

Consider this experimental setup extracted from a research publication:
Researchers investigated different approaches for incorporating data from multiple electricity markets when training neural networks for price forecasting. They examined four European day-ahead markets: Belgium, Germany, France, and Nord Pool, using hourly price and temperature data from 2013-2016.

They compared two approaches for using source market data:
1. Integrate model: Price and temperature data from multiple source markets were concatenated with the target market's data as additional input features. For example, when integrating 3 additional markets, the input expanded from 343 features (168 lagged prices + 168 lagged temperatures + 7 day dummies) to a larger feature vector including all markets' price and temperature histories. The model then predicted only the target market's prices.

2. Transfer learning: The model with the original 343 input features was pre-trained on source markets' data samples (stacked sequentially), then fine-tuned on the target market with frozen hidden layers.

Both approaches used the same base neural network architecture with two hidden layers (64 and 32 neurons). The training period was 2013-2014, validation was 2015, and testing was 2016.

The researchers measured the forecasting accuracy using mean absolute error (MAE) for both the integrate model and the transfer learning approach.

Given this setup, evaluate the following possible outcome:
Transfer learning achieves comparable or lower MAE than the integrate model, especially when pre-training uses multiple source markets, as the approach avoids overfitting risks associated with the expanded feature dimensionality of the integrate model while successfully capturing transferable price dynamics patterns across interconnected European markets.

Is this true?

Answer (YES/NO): YES